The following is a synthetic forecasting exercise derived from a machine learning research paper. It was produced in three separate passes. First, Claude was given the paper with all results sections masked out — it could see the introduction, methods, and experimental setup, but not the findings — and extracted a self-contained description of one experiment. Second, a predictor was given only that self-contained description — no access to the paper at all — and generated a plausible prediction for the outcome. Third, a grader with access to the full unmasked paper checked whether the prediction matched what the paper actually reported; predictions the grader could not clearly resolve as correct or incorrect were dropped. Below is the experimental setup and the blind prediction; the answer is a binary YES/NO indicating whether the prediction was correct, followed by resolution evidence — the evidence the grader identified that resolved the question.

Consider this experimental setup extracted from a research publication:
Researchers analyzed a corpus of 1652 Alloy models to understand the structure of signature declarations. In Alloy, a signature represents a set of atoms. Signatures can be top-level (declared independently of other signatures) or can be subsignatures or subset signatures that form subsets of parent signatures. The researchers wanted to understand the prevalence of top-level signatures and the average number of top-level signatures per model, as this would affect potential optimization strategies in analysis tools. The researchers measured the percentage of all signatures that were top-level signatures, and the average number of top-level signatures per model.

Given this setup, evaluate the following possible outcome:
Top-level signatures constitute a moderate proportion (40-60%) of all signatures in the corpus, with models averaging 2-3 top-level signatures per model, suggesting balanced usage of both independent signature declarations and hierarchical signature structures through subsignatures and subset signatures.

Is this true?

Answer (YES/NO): NO